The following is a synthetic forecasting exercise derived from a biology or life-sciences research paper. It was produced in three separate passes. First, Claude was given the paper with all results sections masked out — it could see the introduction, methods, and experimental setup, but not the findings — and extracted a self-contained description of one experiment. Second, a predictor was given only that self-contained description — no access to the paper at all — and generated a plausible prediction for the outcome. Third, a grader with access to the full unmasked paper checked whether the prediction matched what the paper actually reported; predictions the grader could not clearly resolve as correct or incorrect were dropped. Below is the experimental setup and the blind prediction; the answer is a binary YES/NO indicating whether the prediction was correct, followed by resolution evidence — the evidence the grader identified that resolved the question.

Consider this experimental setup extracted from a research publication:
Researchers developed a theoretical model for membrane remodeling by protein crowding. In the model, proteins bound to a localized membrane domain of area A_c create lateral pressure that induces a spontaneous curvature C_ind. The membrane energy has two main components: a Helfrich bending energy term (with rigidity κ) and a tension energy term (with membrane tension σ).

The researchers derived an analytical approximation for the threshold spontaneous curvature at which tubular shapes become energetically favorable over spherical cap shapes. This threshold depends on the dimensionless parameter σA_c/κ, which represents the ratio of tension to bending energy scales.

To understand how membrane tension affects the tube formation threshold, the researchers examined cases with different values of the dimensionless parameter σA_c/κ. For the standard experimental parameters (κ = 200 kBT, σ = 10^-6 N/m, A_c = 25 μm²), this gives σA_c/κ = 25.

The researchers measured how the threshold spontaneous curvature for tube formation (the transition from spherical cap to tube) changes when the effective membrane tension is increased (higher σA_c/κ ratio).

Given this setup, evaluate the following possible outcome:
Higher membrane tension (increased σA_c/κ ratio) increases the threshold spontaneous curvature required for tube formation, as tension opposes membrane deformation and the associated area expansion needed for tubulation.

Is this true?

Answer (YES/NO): YES